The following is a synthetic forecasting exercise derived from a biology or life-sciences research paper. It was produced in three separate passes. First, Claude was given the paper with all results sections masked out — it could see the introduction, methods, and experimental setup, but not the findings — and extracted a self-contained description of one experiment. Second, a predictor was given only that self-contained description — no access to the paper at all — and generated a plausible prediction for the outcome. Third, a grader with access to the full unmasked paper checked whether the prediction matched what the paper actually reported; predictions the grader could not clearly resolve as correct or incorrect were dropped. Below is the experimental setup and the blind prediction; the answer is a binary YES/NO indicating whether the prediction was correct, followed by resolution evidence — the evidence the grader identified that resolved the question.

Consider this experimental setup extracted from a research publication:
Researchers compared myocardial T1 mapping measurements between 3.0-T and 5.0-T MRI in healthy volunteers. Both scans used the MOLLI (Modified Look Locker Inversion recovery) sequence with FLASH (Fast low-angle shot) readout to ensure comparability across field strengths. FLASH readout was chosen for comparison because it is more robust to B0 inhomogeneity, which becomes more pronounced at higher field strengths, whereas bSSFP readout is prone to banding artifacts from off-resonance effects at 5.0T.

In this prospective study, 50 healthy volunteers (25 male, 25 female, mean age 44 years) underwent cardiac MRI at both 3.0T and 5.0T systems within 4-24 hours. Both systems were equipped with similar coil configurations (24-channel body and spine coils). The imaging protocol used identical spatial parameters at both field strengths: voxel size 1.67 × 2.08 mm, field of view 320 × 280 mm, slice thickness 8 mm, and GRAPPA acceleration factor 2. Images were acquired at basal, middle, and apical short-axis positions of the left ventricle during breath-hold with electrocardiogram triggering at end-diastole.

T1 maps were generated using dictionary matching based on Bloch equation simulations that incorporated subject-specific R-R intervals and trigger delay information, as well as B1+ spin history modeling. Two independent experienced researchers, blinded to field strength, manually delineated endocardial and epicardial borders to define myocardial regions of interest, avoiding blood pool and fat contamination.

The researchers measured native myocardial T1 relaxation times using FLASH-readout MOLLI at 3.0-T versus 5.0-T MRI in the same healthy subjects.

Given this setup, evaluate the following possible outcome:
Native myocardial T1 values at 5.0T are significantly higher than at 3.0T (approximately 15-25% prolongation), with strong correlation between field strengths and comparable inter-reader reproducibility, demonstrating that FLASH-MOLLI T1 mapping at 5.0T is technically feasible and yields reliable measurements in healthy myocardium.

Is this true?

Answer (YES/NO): NO